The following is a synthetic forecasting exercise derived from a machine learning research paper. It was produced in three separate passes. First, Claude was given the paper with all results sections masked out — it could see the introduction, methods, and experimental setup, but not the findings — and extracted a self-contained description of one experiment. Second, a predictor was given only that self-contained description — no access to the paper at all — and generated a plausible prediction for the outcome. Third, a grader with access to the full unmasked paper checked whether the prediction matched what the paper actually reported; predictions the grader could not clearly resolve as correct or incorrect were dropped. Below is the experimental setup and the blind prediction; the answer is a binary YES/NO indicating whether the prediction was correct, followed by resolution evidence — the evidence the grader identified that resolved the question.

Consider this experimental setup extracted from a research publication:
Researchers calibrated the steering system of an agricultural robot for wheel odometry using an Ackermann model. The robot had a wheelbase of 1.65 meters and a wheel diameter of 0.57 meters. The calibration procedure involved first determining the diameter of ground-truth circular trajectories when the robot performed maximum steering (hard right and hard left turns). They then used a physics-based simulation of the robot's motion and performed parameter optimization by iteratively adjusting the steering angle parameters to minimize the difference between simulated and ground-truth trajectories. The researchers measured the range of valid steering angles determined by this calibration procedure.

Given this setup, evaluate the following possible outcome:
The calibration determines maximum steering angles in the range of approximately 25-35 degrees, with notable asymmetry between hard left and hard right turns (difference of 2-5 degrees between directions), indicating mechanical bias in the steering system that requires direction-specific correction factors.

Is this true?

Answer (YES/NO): NO